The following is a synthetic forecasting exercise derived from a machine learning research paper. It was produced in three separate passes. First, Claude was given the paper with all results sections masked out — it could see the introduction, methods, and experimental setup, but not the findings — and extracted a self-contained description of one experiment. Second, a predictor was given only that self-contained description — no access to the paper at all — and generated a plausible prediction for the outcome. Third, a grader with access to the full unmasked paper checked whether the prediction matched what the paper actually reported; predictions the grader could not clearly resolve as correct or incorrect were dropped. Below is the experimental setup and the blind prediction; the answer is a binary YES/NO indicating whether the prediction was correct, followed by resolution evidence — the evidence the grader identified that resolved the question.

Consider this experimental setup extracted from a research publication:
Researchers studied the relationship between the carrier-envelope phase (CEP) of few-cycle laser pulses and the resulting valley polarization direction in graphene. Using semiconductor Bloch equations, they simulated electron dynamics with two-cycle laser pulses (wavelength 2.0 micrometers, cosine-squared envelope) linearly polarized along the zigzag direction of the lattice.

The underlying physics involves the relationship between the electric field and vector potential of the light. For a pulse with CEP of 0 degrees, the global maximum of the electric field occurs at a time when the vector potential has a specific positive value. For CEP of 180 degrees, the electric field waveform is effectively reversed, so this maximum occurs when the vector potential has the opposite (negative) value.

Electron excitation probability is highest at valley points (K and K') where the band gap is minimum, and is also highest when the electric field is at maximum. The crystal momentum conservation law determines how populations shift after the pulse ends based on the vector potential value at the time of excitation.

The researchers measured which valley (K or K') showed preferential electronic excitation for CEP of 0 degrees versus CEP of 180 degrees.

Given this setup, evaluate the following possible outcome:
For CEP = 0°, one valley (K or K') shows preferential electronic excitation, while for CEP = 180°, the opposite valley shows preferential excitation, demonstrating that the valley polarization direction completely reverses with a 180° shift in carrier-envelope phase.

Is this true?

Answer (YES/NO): YES